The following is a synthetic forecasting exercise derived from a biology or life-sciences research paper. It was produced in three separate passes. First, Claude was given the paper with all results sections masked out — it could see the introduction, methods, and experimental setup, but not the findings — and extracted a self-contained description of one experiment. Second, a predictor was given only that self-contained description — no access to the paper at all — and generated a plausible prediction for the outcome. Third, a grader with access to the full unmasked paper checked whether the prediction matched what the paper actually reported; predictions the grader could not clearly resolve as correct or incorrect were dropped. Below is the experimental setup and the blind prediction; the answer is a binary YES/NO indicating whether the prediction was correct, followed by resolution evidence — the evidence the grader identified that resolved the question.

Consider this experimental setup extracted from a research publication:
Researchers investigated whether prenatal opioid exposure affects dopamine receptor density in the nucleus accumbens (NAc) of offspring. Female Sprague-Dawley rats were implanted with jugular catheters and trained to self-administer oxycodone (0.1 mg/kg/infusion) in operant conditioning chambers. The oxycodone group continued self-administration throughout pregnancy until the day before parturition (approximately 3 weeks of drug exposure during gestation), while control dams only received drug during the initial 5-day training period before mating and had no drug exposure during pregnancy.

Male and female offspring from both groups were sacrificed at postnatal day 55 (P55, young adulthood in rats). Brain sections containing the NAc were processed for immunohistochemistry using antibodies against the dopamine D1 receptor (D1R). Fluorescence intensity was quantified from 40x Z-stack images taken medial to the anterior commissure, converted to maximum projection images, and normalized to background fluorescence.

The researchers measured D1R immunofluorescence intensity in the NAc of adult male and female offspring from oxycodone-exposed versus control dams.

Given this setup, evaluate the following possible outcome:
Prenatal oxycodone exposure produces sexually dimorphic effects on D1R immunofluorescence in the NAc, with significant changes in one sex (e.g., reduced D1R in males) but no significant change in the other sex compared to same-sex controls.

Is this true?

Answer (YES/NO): YES